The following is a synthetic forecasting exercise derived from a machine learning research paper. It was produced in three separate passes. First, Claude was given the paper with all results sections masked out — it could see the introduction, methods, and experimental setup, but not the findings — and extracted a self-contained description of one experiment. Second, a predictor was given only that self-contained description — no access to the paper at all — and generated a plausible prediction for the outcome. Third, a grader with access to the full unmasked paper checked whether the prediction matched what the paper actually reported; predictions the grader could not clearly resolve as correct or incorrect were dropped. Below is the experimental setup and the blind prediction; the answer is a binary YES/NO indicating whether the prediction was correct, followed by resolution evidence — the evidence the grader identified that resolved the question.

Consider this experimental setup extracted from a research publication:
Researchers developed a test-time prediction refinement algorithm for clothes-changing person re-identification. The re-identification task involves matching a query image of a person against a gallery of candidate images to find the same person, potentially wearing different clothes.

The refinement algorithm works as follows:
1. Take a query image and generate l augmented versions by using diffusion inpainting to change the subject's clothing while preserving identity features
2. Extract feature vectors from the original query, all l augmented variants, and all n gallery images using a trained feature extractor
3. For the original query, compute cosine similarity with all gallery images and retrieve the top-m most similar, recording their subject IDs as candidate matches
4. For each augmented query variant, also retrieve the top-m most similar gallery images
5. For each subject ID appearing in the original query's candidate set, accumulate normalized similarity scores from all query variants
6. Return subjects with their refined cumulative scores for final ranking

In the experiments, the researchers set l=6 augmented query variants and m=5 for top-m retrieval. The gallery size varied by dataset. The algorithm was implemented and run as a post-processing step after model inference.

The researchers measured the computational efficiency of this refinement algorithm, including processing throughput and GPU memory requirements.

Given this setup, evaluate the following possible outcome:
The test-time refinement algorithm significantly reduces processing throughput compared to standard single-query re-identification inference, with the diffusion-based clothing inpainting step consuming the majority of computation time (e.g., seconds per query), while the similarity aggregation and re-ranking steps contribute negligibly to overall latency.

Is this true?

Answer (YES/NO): YES